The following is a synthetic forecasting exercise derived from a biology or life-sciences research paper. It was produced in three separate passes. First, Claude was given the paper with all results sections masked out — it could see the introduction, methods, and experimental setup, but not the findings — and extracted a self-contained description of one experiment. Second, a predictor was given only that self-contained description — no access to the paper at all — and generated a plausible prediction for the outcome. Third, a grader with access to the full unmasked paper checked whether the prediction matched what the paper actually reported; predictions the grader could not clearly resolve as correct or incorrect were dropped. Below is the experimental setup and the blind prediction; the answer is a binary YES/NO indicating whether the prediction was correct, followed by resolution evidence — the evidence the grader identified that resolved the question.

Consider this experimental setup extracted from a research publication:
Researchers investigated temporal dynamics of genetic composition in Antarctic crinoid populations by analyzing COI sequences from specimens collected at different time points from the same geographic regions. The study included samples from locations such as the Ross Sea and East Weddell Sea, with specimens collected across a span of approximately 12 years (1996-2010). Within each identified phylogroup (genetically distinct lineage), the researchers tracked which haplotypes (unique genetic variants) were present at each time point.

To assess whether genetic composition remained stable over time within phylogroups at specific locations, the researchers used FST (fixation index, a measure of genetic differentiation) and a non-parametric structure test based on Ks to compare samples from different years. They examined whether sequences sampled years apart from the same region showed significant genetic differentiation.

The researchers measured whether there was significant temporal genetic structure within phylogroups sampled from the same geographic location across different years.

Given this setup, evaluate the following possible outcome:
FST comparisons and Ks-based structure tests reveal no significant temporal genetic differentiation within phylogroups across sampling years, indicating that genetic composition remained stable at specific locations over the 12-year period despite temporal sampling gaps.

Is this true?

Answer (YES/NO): NO